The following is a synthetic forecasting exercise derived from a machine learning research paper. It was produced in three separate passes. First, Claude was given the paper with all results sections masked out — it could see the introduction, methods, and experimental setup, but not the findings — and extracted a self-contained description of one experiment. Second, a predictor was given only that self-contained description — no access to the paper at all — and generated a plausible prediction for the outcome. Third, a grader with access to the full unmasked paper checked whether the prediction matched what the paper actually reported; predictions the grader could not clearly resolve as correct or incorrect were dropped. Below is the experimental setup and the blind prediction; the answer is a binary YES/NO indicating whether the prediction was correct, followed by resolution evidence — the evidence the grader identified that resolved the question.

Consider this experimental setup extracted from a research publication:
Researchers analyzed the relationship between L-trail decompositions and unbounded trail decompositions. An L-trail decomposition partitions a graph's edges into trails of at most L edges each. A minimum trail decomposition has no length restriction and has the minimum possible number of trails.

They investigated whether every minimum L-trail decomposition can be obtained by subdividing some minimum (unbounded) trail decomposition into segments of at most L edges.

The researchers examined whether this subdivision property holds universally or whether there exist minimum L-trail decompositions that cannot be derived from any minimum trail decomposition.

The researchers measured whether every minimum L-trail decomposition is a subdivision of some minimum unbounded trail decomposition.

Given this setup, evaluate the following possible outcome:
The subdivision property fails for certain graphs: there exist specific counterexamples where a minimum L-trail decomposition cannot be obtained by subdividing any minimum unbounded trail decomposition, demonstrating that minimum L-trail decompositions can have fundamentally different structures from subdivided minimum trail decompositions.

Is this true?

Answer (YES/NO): NO